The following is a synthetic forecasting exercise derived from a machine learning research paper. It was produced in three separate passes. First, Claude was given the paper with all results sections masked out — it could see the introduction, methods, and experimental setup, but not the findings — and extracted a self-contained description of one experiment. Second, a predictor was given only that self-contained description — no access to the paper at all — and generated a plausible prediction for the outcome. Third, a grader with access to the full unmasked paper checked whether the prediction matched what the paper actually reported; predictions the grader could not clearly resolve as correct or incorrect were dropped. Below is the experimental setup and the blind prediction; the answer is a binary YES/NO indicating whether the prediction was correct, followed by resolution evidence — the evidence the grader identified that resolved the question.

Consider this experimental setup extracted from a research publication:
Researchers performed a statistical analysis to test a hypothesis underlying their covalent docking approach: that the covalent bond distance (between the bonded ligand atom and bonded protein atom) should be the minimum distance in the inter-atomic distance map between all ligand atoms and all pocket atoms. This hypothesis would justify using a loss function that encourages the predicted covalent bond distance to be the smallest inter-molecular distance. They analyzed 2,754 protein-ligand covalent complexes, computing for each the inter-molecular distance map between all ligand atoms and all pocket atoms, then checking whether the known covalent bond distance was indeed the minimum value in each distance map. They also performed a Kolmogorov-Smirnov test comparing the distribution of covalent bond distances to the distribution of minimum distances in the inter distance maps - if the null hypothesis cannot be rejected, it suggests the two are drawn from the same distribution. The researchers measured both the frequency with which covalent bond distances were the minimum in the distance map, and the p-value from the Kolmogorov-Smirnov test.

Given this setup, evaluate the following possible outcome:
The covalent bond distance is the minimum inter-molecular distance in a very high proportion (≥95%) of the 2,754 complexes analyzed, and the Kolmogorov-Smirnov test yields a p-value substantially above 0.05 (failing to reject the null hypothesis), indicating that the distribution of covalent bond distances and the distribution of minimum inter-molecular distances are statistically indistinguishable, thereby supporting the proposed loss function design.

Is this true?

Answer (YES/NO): YES